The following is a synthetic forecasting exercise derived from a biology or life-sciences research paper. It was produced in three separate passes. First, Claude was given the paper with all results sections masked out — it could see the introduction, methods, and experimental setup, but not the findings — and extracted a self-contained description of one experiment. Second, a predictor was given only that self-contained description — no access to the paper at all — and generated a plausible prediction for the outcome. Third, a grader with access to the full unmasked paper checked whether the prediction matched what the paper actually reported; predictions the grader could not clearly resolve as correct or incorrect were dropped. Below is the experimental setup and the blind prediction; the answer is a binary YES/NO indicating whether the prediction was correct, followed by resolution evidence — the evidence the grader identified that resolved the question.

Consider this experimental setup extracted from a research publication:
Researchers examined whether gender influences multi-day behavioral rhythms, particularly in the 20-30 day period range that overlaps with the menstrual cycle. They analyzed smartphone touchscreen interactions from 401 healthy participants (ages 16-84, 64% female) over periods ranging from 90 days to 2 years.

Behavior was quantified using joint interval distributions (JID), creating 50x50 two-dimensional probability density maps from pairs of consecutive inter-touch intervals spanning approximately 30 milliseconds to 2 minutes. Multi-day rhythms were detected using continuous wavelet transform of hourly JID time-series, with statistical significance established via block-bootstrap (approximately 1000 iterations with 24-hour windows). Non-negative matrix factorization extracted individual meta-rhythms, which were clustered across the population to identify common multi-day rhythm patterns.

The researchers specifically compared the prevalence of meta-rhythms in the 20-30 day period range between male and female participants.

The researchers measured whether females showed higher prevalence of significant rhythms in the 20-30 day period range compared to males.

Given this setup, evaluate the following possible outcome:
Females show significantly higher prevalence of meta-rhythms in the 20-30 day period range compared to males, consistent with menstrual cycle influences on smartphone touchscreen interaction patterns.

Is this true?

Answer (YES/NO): NO